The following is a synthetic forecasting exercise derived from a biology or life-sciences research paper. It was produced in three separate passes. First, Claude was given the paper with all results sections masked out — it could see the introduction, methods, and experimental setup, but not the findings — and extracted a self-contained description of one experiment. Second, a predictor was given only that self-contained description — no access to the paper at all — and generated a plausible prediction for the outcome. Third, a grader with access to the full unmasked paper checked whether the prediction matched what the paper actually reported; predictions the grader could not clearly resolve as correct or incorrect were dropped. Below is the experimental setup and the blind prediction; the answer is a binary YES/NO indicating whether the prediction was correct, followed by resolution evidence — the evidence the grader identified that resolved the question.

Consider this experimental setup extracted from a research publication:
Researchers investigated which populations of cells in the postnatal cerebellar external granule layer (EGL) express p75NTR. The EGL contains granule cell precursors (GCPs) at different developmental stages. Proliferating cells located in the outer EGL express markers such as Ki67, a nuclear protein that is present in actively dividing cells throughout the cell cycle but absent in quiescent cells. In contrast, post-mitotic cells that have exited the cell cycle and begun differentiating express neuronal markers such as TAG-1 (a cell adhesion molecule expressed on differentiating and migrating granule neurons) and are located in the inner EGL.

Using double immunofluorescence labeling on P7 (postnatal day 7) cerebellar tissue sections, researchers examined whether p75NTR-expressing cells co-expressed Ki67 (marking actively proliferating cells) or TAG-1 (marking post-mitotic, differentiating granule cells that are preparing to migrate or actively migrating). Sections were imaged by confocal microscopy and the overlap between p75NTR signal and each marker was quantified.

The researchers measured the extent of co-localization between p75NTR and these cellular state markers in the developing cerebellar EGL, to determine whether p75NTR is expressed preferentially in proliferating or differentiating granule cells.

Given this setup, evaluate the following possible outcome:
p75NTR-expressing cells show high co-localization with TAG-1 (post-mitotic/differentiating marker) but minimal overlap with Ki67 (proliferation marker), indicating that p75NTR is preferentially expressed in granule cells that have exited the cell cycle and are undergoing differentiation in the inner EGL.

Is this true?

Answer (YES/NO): NO